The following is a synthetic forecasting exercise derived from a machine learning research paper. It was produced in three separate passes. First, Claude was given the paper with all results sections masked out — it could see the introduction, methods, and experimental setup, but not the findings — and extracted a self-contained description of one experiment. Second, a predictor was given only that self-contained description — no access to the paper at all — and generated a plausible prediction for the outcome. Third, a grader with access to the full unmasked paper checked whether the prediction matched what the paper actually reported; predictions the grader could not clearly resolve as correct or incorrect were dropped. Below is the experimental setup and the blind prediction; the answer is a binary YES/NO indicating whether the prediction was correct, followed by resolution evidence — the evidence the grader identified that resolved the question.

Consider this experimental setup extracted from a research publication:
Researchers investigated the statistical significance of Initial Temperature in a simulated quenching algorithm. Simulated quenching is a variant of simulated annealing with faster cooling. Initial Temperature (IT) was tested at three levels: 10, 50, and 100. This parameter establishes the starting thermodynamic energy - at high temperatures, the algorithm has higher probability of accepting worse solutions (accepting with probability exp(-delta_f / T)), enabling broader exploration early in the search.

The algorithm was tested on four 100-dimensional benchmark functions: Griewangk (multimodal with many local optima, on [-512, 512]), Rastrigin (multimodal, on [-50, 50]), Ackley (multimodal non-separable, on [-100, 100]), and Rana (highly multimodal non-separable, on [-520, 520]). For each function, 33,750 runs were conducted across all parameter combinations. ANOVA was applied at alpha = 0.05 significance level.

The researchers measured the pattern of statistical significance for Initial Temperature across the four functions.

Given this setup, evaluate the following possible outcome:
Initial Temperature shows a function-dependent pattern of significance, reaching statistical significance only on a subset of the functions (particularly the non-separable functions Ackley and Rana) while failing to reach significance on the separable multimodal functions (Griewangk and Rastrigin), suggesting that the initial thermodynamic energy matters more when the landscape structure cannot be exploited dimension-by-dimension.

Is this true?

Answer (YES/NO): NO